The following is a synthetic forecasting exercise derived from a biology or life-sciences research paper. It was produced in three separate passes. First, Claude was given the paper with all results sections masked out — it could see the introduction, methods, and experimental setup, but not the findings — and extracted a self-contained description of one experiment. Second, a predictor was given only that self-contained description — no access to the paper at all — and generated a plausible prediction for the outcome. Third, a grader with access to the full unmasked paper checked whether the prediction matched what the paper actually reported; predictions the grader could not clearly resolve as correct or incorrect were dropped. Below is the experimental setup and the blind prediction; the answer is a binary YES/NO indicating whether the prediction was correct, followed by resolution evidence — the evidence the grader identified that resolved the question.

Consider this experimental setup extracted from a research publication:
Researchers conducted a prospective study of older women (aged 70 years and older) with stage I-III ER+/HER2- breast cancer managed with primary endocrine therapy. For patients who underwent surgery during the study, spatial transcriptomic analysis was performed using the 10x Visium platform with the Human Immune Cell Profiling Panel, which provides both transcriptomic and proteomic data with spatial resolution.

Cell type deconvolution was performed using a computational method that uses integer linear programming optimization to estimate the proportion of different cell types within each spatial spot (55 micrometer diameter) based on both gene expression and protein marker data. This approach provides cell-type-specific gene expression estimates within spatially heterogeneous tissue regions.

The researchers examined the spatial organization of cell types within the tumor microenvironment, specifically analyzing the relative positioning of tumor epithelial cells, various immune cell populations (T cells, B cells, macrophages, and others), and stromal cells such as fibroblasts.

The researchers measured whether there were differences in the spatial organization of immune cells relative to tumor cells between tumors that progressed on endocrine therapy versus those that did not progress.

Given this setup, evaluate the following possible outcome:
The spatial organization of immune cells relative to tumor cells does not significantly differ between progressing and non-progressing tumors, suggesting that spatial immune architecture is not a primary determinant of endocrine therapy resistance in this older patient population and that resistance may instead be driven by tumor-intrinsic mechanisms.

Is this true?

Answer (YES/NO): NO